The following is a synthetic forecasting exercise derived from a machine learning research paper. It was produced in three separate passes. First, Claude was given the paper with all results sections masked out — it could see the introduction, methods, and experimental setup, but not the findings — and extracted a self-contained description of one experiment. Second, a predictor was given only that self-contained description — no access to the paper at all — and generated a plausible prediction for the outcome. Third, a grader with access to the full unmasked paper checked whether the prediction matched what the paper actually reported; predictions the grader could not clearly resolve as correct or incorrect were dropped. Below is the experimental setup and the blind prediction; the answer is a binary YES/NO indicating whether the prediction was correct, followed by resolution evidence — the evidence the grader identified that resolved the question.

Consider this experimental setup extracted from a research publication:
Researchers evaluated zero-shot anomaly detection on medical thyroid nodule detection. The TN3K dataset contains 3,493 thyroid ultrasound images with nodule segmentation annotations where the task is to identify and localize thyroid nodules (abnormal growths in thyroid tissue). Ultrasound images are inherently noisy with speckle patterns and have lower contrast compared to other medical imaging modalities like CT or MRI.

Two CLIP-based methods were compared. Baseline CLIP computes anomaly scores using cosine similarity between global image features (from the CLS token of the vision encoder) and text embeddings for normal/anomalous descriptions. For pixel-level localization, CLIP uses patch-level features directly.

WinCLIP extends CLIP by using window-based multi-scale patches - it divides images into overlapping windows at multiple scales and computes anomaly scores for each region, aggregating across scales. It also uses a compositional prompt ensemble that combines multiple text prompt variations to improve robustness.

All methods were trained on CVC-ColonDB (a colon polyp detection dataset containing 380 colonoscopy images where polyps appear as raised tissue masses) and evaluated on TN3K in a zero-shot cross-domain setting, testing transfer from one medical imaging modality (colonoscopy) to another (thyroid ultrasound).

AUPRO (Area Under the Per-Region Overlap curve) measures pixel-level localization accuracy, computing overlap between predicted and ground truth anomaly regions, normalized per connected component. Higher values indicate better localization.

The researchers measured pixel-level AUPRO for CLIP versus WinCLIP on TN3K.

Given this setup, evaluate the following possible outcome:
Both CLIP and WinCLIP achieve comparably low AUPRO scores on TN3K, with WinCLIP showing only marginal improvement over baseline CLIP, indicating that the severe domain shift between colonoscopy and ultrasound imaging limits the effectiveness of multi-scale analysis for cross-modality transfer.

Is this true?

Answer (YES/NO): NO